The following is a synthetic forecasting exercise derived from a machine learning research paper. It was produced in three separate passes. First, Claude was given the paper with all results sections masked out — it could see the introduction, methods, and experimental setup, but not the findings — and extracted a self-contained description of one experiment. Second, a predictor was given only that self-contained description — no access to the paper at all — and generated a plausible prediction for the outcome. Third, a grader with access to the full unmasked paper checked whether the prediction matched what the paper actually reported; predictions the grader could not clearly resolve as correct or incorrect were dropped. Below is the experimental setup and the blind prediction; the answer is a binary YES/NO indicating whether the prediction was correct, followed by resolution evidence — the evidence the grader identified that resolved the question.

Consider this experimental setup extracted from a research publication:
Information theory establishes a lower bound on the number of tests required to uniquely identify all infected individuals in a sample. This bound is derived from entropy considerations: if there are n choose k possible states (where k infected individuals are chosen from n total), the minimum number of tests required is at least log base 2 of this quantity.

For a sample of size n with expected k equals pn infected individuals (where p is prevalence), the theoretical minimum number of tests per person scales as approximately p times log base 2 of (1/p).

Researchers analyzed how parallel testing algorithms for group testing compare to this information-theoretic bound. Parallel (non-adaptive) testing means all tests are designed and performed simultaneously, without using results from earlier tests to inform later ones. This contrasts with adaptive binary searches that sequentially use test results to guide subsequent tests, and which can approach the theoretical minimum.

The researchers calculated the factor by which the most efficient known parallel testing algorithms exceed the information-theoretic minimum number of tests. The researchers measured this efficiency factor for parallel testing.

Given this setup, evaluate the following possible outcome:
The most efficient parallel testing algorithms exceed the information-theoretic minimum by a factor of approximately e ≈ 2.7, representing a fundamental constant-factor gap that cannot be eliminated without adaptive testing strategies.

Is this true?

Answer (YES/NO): NO